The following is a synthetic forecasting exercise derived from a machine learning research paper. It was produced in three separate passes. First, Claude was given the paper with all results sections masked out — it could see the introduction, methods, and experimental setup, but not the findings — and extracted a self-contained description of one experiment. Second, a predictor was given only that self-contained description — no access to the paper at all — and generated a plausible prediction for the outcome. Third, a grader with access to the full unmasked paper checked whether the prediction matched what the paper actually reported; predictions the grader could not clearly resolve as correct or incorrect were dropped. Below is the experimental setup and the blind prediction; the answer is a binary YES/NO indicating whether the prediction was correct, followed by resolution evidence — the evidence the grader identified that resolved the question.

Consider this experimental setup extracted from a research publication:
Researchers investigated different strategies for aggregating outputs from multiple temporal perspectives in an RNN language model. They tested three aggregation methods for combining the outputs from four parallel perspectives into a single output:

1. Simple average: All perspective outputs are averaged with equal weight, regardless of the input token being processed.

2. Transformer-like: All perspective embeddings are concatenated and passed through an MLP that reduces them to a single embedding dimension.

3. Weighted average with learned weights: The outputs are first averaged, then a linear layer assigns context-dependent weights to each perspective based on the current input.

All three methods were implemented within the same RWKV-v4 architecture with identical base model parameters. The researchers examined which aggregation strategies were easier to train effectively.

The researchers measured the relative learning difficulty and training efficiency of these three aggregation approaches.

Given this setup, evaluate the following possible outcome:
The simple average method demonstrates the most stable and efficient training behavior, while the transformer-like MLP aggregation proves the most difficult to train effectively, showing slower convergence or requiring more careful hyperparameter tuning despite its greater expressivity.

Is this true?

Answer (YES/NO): NO